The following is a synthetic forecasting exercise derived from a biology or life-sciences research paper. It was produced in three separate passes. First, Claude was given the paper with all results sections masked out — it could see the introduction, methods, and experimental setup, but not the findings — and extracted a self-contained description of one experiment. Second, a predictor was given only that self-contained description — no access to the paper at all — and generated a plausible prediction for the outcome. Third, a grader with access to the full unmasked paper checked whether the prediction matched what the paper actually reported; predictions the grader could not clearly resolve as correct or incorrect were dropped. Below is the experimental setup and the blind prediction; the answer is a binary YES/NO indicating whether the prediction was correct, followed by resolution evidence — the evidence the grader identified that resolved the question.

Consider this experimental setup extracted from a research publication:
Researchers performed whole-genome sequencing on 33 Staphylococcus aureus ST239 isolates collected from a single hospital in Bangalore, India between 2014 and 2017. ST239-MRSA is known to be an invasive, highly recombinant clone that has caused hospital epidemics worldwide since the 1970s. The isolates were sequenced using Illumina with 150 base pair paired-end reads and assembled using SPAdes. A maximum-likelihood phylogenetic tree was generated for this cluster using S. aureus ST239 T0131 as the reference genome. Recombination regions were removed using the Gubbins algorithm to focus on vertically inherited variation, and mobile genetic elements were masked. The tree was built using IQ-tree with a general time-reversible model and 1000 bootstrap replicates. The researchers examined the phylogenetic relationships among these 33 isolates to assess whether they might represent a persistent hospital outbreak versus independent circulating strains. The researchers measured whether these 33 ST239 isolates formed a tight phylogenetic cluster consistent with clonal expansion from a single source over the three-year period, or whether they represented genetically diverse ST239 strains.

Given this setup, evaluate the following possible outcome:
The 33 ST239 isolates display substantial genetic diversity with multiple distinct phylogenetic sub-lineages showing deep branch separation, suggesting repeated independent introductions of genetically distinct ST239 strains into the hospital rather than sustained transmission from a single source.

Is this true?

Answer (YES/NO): NO